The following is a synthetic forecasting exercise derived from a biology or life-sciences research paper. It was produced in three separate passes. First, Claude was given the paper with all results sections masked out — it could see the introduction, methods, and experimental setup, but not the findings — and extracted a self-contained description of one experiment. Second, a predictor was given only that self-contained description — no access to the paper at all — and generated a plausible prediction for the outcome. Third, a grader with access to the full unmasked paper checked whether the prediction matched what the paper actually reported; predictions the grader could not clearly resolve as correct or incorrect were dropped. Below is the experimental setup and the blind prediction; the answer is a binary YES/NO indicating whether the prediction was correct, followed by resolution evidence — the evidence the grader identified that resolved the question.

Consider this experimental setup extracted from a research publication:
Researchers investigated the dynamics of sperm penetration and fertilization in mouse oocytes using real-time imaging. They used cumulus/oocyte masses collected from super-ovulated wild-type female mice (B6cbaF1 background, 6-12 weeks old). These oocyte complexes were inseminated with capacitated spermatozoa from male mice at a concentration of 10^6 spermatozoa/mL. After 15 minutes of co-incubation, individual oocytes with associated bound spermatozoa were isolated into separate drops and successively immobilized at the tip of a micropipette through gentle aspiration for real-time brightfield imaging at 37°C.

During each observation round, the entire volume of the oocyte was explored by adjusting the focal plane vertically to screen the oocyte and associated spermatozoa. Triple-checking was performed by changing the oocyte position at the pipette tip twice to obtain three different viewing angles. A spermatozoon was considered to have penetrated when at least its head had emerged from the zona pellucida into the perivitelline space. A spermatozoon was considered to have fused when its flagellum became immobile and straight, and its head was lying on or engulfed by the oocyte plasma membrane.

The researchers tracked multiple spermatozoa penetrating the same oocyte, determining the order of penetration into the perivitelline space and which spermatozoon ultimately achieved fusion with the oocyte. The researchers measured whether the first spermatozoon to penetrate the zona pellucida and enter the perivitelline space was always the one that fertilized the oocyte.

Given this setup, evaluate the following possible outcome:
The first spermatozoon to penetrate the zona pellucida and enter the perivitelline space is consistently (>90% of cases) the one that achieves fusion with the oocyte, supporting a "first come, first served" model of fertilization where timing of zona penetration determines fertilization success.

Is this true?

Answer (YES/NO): NO